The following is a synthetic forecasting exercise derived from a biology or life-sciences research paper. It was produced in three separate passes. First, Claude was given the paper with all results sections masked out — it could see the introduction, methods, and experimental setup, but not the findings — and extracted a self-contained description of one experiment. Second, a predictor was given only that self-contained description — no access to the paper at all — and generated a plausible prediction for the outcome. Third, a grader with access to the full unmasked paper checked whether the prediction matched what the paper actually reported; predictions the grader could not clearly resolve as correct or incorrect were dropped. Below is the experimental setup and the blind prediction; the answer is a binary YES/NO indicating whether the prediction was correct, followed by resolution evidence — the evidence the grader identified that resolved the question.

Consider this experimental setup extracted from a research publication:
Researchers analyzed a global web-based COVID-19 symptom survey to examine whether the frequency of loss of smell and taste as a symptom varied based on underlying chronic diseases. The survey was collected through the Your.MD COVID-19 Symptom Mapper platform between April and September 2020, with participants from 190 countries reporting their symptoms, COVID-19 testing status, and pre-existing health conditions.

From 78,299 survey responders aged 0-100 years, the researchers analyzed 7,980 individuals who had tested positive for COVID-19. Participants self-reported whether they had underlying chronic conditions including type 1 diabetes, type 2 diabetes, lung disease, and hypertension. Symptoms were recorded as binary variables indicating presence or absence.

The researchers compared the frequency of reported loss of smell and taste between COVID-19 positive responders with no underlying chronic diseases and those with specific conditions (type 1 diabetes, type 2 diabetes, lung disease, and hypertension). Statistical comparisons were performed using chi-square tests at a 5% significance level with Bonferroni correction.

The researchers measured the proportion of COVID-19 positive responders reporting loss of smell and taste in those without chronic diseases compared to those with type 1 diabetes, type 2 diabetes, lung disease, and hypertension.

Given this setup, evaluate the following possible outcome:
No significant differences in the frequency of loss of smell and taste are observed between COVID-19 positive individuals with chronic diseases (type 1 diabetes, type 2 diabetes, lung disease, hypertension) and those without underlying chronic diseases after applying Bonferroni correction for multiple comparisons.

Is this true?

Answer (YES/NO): NO